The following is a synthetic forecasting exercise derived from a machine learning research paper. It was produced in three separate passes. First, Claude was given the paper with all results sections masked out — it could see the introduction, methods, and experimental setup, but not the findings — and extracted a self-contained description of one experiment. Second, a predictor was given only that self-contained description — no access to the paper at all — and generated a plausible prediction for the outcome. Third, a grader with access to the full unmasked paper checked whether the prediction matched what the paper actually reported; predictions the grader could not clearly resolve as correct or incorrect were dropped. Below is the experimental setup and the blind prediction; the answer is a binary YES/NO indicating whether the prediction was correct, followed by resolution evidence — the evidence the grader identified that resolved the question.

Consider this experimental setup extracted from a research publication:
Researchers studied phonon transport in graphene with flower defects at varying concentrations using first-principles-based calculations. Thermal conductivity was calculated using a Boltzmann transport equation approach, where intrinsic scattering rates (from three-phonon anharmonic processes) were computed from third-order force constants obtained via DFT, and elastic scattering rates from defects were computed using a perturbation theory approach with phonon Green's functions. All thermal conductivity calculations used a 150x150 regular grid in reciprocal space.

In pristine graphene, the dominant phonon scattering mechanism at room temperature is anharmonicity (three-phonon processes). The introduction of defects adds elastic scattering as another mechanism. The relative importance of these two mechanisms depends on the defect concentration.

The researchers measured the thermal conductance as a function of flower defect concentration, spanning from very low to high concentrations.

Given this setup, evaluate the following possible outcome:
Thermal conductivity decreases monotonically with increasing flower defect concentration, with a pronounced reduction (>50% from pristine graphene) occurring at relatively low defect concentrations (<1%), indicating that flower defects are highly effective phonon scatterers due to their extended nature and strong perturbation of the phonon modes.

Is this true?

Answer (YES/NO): NO